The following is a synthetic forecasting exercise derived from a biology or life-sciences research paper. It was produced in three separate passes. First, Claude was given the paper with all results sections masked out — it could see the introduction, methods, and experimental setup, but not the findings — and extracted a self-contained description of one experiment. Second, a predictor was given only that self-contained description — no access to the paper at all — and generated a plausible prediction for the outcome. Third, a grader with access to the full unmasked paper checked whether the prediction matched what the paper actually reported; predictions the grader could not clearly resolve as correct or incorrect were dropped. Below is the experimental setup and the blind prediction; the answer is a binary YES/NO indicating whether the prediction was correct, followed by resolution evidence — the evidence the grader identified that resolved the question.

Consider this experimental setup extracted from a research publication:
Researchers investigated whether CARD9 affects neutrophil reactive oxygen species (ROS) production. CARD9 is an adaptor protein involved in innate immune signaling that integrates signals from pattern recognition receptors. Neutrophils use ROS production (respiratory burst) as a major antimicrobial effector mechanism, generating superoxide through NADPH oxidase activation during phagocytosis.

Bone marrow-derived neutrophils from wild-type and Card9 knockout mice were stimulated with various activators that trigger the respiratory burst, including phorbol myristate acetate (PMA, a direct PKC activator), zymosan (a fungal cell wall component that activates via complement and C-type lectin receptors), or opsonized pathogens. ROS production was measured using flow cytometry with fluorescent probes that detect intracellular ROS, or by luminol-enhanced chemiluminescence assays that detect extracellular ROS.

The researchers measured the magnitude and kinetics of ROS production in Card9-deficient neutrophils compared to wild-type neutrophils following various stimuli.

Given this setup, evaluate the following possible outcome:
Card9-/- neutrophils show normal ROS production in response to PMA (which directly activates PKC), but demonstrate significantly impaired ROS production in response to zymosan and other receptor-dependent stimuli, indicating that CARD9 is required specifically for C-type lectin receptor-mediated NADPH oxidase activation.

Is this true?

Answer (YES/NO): NO